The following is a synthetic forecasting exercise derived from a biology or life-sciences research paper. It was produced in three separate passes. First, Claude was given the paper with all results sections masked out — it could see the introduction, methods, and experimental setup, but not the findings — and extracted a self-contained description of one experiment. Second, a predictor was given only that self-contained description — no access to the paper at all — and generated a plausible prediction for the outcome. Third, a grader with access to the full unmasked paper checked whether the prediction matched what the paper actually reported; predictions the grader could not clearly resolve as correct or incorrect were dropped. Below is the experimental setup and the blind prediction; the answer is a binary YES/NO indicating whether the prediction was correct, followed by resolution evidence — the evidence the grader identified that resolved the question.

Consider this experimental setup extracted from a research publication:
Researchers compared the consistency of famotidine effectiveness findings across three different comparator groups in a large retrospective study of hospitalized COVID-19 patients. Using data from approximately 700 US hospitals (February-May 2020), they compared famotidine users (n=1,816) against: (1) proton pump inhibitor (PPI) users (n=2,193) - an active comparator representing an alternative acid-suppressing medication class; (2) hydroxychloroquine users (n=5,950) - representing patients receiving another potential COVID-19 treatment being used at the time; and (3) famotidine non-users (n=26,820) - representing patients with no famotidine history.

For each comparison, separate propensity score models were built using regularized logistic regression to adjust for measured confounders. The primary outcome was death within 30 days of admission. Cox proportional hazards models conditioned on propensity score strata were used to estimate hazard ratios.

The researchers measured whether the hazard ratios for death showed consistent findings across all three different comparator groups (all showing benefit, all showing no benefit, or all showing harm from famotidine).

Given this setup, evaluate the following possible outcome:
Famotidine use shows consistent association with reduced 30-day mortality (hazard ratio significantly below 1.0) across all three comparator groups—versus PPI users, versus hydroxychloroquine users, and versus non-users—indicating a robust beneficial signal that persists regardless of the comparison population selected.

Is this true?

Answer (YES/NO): NO